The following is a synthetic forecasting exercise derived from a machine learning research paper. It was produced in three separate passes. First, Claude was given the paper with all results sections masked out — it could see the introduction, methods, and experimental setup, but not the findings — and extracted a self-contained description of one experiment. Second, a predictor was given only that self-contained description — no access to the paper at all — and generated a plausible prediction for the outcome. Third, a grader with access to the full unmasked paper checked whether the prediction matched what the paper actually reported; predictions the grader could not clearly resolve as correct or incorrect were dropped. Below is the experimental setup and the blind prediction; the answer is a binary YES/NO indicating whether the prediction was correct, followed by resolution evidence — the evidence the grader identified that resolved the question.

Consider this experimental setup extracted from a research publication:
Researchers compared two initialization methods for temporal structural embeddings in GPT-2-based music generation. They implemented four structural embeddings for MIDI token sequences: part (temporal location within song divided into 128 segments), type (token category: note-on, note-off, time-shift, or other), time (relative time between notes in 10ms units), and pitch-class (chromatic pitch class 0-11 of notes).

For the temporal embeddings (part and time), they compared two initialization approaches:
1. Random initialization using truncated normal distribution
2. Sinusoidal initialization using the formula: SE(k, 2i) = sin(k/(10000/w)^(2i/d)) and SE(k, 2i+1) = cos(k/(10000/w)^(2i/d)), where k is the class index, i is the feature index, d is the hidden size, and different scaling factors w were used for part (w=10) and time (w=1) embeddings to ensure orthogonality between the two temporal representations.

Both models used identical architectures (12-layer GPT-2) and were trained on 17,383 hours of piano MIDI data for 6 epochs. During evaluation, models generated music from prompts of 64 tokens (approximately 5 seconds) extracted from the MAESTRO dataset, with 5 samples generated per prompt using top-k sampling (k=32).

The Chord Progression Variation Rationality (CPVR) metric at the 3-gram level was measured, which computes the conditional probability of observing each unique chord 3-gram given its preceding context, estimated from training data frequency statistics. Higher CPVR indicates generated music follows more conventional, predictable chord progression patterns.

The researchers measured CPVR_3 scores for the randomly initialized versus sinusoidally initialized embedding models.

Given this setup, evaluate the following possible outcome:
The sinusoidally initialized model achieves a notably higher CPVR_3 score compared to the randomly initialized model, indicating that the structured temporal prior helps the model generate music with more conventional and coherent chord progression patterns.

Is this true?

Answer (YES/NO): YES